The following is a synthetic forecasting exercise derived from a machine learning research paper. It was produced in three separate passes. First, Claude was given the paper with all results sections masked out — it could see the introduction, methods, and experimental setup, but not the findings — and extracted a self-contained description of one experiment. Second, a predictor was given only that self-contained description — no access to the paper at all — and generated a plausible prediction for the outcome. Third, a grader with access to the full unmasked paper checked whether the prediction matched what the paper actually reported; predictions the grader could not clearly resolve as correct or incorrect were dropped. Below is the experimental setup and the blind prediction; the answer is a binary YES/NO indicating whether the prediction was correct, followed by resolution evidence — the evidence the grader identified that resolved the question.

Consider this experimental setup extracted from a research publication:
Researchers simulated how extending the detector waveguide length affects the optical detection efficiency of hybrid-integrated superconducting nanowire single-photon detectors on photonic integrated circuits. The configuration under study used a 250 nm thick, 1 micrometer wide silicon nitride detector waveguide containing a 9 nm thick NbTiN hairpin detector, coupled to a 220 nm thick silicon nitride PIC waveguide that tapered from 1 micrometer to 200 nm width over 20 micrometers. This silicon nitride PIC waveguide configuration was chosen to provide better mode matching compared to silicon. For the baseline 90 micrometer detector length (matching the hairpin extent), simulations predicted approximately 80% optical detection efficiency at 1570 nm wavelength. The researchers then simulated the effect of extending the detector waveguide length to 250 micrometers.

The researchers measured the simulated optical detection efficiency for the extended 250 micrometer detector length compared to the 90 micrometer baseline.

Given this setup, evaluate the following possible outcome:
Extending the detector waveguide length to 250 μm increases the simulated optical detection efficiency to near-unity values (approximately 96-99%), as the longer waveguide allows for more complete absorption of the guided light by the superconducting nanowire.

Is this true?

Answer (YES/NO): YES